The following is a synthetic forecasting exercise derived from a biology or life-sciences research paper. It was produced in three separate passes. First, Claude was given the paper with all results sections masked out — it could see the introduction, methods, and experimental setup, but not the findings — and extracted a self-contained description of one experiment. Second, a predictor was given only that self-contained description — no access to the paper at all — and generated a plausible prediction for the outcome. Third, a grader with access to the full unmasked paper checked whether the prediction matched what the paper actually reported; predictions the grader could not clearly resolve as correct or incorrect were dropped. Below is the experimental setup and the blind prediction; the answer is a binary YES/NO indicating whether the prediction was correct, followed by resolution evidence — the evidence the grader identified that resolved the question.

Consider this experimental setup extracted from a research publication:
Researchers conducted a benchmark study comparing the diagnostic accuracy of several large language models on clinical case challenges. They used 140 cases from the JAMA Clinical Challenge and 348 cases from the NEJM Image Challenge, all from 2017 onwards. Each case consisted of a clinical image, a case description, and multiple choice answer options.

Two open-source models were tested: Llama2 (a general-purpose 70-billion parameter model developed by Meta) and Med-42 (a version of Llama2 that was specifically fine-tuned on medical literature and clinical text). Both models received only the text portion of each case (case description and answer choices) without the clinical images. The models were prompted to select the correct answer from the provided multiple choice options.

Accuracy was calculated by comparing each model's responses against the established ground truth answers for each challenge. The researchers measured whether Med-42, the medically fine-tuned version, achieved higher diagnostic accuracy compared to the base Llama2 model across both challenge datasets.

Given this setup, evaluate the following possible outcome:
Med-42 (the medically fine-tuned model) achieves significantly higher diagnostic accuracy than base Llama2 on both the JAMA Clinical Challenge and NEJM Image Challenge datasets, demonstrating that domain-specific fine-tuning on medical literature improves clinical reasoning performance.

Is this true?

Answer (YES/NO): YES